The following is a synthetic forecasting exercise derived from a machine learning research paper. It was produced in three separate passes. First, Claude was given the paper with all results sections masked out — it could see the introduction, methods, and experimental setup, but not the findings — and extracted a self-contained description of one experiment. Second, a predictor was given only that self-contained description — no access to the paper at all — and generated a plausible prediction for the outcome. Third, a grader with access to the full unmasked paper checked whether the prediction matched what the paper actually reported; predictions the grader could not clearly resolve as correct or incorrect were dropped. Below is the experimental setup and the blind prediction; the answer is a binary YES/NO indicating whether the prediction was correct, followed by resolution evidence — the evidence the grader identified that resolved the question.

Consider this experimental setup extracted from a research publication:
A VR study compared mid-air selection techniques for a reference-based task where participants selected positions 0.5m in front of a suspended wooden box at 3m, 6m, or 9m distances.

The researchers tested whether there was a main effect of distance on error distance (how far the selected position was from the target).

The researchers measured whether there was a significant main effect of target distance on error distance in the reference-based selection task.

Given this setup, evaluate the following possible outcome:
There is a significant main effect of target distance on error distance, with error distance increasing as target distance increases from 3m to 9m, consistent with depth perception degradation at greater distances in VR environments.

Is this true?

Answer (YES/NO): NO